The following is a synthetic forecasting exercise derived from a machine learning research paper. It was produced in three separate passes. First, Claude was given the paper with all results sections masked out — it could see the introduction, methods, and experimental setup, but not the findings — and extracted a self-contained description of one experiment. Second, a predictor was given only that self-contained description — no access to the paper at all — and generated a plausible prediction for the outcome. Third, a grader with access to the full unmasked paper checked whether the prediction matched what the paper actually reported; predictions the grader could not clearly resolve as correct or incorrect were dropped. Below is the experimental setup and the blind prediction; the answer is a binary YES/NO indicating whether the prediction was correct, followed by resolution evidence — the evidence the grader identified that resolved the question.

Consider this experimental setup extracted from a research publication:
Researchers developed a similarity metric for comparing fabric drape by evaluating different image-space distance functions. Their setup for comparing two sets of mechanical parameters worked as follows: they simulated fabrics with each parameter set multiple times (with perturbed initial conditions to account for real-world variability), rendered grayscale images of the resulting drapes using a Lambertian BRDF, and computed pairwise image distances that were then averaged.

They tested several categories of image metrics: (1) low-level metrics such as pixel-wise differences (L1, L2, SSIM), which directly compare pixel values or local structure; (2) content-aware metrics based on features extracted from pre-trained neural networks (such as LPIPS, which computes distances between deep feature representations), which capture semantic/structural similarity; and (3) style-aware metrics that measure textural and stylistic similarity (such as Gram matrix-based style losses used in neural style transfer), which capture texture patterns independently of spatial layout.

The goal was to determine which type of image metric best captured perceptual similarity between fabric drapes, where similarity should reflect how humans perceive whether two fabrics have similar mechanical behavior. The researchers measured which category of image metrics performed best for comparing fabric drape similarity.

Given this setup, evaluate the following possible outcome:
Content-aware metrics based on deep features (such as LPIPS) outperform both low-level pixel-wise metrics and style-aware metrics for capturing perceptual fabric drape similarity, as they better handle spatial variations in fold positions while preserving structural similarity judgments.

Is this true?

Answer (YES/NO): YES